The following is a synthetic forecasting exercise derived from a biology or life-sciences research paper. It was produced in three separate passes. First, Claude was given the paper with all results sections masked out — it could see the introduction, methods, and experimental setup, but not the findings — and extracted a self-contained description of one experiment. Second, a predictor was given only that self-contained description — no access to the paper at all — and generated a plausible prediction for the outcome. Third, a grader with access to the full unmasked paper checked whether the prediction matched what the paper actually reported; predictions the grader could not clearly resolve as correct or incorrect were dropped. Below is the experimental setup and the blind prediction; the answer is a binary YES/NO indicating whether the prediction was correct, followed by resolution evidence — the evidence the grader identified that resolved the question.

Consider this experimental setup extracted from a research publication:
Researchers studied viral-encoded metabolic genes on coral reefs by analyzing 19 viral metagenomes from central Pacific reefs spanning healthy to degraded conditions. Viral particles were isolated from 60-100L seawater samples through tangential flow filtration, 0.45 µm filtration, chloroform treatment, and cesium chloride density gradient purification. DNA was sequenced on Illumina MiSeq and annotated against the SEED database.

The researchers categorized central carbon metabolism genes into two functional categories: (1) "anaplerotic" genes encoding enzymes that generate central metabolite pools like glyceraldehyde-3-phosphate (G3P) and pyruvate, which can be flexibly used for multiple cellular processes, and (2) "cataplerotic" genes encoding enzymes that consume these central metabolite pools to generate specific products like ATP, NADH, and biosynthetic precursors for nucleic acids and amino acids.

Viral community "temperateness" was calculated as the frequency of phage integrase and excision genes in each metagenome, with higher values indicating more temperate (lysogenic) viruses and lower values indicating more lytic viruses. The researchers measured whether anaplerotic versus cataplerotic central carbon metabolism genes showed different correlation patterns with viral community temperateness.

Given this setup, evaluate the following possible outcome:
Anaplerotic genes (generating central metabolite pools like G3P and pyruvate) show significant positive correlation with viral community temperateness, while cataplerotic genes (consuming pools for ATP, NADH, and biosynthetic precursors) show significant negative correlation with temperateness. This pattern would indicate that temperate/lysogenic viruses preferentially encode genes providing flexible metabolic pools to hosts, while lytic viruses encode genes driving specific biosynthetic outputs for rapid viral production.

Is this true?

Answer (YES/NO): YES